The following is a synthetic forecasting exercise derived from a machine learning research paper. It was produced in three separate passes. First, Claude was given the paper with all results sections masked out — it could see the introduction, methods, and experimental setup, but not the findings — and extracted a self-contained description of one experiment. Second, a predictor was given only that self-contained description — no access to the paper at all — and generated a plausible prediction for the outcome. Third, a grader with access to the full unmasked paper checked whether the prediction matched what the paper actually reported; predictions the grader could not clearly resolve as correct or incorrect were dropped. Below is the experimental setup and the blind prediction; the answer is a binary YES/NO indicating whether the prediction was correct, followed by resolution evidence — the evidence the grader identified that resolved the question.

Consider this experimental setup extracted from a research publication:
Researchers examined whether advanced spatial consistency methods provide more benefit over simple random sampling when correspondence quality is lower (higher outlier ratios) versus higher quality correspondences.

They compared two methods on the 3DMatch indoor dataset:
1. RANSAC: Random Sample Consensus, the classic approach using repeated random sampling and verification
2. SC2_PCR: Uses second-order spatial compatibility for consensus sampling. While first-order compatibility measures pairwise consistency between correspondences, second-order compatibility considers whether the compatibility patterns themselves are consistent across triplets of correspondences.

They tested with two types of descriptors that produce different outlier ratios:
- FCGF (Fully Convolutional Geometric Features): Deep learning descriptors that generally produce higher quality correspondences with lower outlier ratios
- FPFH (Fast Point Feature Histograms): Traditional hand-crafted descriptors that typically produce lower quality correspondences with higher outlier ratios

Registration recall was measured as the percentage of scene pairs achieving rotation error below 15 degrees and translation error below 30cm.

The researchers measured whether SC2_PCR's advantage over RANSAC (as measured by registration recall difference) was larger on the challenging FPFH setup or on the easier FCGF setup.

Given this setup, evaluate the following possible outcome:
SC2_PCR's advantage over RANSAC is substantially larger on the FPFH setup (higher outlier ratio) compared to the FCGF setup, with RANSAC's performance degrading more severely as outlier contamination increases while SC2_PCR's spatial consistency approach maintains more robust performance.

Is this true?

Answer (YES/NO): YES